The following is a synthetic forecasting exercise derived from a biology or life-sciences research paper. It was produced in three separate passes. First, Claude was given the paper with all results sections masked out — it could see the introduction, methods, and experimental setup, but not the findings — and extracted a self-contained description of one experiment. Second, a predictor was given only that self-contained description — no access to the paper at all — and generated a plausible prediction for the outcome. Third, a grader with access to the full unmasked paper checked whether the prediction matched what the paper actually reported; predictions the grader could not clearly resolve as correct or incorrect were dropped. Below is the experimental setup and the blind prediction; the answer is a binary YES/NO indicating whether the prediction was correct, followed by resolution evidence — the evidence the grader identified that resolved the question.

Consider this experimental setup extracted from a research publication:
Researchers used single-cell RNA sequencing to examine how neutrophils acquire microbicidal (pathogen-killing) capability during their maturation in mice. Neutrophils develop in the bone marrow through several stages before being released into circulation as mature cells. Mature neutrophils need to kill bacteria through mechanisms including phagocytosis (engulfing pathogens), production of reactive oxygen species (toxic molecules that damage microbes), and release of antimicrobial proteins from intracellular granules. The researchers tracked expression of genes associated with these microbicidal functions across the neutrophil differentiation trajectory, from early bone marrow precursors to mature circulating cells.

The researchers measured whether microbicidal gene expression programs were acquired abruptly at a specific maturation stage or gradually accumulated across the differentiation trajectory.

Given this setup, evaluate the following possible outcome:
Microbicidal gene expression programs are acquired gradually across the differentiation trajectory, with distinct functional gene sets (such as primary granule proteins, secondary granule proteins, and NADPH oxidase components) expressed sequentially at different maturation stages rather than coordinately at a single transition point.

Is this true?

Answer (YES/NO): YES